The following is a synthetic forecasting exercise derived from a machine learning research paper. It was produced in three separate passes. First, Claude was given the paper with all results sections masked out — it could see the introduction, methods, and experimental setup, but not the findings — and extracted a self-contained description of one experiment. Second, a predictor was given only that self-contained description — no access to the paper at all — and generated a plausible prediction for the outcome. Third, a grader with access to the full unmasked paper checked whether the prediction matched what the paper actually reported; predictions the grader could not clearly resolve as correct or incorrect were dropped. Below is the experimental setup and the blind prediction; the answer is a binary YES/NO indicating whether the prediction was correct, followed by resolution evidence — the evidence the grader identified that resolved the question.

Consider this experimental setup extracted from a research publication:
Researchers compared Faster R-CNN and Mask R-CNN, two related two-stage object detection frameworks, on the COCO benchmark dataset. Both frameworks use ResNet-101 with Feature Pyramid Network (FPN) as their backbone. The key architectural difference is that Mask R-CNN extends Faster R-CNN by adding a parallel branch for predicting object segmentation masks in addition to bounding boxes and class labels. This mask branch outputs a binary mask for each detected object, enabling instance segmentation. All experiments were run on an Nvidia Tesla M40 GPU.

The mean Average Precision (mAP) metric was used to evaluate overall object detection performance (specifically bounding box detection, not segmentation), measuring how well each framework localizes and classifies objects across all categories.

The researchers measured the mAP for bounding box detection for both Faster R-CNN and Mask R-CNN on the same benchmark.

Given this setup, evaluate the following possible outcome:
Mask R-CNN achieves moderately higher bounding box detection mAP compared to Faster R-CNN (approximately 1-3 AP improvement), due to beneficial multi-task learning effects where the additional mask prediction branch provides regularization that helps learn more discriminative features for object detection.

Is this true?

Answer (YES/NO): YES